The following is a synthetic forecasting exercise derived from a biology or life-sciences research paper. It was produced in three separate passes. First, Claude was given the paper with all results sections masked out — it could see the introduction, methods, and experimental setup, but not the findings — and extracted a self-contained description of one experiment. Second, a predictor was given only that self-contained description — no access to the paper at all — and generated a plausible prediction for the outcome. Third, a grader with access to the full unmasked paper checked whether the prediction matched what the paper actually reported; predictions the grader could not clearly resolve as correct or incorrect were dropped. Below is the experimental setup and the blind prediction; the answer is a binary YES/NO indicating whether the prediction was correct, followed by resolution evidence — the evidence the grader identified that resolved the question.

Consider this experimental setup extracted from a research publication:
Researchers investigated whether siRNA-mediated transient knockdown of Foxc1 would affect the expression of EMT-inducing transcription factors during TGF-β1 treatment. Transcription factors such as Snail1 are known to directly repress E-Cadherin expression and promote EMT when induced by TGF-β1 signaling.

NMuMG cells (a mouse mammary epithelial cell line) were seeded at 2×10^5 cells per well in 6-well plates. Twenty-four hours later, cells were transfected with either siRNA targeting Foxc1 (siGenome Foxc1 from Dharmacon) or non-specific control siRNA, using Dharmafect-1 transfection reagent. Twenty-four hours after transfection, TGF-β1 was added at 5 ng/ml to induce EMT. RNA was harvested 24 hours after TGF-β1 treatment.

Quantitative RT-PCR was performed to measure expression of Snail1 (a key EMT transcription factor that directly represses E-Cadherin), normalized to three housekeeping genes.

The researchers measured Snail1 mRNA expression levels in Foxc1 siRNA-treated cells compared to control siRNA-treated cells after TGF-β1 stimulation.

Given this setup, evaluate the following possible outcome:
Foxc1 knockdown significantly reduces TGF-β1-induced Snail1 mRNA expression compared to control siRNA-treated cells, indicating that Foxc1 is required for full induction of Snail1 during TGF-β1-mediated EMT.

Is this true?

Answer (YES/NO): NO